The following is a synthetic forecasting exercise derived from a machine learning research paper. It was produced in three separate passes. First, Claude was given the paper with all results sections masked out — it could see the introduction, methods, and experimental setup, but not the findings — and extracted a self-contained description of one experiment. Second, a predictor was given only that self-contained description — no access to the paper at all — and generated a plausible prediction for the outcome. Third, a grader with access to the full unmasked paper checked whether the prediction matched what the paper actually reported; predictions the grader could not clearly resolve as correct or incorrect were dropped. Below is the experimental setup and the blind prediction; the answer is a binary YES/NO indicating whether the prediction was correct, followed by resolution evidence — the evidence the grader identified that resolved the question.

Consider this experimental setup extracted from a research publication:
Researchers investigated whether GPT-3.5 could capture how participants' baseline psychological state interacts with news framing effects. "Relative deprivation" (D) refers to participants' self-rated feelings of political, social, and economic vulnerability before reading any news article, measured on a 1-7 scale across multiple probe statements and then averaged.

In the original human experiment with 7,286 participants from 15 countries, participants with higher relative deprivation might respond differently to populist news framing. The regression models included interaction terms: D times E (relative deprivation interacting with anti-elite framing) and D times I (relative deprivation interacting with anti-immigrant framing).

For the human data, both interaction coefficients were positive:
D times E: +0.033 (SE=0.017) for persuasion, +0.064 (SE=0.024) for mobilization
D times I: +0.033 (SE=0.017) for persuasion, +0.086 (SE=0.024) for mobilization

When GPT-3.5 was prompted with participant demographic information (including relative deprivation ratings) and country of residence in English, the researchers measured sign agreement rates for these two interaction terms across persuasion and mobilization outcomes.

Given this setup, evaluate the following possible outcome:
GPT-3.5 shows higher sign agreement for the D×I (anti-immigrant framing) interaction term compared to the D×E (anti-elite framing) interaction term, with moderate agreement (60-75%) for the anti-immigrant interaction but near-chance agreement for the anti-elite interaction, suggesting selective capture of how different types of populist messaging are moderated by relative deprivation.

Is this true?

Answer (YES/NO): NO